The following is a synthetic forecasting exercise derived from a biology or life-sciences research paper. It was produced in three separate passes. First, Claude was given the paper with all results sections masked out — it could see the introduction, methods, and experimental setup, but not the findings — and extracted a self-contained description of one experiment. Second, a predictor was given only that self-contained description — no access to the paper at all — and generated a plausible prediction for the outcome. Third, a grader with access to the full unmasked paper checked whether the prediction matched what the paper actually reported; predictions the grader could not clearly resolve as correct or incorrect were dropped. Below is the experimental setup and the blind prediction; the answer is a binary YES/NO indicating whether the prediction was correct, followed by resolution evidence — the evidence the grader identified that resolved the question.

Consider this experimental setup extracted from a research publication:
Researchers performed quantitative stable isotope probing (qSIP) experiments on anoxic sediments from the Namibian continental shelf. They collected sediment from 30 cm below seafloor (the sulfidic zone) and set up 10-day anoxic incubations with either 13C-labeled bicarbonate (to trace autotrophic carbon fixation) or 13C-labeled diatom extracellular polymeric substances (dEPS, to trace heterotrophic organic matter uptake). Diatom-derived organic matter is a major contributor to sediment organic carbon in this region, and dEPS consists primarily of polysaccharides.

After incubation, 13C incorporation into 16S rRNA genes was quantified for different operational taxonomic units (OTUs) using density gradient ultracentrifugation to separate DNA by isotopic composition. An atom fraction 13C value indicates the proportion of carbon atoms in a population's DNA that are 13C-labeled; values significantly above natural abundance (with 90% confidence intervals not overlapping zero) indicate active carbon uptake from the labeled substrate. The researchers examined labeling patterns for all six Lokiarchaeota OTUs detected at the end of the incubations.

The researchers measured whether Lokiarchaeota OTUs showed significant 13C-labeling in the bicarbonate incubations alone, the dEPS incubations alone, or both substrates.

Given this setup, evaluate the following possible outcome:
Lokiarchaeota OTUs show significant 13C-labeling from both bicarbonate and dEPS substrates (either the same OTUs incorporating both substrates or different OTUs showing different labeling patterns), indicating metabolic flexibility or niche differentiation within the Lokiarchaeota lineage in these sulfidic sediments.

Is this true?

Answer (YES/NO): YES